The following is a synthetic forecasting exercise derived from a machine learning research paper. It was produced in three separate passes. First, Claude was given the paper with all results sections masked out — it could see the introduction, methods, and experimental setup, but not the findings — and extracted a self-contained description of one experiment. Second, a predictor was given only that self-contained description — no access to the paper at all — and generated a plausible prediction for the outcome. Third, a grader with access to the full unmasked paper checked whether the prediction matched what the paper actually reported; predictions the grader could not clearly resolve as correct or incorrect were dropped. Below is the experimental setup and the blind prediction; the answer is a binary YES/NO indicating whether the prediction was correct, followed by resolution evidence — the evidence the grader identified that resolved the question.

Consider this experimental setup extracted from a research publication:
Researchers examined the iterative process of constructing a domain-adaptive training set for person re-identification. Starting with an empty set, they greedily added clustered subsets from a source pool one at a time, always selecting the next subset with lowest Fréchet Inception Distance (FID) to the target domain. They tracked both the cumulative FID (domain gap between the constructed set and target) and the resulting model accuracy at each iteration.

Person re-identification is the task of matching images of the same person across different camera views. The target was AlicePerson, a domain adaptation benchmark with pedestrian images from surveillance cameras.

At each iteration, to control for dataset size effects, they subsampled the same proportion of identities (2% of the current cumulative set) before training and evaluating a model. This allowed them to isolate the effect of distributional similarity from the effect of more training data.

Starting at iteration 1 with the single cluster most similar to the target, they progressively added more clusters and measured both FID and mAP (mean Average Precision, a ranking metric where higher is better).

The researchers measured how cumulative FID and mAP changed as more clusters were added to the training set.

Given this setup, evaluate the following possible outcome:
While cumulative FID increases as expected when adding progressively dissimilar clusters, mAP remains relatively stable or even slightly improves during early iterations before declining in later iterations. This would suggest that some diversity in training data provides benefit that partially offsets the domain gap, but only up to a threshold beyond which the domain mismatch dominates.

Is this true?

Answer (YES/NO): NO